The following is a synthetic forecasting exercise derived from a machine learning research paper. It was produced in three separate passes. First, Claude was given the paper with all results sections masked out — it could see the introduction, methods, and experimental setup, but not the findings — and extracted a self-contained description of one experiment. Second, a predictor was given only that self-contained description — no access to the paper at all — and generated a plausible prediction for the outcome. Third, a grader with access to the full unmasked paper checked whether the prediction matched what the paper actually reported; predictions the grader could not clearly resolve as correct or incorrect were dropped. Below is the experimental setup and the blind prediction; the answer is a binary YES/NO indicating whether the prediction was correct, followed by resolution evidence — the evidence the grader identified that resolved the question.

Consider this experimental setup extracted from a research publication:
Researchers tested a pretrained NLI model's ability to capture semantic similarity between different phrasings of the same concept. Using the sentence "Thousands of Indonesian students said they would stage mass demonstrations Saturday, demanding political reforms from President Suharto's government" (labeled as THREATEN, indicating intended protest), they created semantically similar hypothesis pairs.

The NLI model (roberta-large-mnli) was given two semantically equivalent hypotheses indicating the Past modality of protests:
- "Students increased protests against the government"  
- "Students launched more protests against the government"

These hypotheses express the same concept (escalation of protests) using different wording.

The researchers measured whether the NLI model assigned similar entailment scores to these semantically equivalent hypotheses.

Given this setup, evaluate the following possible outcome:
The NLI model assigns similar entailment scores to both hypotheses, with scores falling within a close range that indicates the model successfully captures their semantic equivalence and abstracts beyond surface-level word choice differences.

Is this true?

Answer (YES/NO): YES